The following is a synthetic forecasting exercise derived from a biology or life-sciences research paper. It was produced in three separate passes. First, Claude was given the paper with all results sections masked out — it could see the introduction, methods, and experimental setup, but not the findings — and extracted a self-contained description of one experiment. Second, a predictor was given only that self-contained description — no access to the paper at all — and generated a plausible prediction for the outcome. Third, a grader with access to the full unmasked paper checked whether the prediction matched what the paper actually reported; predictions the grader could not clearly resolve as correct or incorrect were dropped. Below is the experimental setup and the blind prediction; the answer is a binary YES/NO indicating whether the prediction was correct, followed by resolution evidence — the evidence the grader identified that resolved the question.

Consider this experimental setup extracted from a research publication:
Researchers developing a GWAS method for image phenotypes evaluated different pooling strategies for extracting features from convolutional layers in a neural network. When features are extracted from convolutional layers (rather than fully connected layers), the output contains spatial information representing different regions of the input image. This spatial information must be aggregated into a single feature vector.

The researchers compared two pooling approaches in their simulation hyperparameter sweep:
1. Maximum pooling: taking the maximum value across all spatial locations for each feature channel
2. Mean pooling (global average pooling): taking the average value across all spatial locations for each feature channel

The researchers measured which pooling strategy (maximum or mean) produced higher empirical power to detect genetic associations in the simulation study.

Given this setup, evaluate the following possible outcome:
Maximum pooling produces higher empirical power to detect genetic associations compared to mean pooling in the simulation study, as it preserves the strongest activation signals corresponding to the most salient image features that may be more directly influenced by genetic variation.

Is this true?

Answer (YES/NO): NO